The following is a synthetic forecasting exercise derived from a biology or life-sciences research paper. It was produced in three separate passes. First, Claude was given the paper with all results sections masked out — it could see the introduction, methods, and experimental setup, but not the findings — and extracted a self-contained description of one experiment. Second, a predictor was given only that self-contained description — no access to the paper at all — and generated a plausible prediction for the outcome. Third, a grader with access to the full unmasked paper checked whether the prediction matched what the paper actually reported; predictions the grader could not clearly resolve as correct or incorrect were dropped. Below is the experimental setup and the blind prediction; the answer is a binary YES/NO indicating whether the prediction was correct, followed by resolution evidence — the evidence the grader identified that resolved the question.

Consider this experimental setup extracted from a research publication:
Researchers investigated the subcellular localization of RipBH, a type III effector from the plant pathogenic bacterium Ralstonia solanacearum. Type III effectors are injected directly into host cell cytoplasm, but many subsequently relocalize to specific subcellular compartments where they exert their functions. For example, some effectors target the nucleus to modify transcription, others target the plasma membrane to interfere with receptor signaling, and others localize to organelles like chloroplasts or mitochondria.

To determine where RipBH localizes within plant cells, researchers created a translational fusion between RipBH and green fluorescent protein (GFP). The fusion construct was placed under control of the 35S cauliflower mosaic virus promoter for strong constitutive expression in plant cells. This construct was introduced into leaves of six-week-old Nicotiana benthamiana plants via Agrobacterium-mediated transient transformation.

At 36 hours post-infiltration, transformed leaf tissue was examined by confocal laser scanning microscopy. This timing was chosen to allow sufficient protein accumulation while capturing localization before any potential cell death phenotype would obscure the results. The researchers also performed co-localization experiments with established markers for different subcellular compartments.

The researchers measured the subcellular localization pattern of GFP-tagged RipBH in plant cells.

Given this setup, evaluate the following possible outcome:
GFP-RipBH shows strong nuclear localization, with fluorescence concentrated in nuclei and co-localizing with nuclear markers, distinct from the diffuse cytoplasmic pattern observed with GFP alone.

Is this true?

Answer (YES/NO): NO